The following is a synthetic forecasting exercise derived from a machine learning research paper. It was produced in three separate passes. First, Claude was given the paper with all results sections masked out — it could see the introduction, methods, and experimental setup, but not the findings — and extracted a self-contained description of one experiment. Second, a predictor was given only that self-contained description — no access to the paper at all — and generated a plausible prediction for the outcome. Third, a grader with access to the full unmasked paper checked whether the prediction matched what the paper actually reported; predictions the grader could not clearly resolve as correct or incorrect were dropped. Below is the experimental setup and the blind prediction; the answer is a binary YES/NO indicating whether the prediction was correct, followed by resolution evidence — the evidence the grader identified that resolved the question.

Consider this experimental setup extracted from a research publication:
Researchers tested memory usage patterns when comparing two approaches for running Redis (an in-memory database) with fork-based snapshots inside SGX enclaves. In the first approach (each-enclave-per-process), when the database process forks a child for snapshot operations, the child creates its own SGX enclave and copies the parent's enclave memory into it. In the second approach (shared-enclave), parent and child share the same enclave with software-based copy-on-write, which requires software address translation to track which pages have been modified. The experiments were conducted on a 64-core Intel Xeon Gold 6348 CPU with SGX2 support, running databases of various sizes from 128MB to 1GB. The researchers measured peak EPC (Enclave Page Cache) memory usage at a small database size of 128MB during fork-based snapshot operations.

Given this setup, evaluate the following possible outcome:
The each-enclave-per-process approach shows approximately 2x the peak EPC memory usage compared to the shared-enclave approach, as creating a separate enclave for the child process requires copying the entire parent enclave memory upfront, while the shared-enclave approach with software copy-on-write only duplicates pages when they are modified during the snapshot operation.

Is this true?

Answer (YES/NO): NO